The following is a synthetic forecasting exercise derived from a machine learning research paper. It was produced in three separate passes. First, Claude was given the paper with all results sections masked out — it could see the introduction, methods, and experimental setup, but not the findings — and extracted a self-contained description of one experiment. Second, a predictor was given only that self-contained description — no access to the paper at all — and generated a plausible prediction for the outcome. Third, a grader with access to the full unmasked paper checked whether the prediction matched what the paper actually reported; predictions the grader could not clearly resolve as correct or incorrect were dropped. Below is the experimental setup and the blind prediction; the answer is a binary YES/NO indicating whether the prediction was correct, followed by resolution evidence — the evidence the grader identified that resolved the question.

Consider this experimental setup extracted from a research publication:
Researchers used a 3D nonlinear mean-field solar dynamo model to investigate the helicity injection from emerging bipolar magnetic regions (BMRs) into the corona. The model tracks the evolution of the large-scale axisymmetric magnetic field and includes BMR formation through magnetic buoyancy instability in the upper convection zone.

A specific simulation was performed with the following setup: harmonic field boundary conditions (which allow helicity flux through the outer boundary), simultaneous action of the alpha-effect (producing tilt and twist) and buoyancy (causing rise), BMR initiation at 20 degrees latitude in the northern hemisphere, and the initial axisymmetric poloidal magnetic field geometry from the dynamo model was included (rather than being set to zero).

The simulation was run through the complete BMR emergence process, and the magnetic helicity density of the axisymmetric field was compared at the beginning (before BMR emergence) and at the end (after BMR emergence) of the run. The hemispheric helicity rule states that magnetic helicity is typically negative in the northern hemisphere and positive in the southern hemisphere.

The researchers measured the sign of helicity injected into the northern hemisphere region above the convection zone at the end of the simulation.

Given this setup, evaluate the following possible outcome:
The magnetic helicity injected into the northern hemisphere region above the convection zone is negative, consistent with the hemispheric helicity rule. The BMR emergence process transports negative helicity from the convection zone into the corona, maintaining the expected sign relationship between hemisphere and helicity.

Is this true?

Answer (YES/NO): NO